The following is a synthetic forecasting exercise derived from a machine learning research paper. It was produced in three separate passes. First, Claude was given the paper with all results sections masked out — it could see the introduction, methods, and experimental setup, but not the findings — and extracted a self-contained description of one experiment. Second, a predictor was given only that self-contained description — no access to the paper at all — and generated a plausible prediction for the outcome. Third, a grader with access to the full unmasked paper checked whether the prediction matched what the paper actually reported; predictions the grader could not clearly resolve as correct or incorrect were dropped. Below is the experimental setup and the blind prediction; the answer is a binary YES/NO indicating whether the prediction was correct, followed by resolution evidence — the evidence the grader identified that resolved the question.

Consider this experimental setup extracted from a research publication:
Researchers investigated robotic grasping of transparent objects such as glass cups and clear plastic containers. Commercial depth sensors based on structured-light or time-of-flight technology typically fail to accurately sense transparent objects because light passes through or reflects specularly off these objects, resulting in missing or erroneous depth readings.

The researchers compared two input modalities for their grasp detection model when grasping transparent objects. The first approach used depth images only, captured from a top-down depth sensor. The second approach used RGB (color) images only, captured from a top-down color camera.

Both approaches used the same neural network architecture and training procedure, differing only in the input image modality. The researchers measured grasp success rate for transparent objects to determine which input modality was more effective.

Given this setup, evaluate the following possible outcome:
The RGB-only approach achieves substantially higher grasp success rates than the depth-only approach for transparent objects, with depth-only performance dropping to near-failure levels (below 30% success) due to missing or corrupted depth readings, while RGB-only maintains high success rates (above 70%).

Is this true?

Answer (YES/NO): NO